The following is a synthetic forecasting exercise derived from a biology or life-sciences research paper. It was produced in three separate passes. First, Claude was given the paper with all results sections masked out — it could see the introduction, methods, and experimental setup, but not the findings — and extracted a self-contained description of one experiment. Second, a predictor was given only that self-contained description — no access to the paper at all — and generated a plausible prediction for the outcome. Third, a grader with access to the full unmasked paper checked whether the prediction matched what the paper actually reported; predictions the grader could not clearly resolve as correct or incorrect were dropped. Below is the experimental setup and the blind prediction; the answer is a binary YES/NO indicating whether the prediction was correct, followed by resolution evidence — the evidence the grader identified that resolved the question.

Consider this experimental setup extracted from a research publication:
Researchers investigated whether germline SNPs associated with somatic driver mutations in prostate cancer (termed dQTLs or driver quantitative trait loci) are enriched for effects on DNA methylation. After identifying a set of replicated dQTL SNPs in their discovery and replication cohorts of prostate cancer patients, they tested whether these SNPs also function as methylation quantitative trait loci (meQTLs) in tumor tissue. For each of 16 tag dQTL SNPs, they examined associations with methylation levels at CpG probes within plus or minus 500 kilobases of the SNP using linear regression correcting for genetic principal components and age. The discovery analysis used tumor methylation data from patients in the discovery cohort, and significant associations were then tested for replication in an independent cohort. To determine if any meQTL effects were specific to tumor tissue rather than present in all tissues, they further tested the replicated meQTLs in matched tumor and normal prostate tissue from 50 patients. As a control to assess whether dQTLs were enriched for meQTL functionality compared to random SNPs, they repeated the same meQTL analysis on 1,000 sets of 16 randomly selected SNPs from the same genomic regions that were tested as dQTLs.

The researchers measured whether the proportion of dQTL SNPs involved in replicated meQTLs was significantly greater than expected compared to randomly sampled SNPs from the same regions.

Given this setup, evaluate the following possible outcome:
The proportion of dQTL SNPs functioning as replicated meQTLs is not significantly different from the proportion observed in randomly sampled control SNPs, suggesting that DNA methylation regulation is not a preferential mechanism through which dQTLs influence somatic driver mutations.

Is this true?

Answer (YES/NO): NO